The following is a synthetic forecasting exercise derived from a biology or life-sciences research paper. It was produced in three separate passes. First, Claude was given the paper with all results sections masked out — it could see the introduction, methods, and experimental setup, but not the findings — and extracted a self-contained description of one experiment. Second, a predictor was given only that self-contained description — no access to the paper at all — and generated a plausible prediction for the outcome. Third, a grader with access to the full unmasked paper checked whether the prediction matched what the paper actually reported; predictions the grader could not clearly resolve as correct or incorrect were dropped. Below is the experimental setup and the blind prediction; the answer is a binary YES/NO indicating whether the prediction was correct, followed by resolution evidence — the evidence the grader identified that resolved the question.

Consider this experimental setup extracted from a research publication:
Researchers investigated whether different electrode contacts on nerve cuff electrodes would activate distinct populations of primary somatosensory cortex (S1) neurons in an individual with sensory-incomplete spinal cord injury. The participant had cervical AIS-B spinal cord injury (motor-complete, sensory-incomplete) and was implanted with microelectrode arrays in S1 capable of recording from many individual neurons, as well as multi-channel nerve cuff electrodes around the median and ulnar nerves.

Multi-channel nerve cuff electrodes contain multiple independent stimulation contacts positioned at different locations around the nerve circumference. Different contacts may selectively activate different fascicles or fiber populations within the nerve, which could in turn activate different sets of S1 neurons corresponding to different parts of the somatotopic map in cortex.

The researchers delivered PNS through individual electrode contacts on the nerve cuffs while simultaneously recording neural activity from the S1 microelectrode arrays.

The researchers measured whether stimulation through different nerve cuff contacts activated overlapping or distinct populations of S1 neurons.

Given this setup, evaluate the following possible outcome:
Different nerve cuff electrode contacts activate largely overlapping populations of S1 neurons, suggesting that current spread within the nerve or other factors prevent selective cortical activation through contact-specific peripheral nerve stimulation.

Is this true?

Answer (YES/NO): NO